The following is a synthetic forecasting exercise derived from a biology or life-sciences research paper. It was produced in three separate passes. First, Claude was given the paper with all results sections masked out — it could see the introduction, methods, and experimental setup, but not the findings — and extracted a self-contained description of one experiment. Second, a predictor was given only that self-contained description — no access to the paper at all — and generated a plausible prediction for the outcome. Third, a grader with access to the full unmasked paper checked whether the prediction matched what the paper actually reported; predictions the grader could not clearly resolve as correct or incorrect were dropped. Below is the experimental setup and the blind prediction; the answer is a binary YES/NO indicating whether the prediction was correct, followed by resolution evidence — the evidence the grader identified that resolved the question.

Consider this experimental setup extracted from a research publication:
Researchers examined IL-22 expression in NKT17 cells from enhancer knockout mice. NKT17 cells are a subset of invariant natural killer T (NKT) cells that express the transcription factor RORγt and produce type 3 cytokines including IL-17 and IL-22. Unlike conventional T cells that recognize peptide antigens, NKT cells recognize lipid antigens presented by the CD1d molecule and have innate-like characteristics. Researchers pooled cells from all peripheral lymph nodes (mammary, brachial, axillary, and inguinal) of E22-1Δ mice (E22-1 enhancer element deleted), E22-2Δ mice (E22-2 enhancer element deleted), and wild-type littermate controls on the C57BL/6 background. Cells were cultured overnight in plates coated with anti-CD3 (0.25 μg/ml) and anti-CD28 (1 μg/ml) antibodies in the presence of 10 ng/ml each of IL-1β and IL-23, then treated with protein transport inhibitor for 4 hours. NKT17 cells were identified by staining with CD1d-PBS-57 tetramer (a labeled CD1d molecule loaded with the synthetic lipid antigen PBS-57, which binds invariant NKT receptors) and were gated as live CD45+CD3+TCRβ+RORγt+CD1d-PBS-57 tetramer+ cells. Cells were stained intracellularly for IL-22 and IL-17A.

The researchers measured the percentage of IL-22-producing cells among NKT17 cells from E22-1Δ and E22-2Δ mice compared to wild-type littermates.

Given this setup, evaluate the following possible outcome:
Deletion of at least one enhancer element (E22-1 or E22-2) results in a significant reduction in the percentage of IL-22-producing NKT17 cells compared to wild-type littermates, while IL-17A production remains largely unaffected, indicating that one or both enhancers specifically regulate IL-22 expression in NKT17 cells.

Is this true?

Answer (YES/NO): YES